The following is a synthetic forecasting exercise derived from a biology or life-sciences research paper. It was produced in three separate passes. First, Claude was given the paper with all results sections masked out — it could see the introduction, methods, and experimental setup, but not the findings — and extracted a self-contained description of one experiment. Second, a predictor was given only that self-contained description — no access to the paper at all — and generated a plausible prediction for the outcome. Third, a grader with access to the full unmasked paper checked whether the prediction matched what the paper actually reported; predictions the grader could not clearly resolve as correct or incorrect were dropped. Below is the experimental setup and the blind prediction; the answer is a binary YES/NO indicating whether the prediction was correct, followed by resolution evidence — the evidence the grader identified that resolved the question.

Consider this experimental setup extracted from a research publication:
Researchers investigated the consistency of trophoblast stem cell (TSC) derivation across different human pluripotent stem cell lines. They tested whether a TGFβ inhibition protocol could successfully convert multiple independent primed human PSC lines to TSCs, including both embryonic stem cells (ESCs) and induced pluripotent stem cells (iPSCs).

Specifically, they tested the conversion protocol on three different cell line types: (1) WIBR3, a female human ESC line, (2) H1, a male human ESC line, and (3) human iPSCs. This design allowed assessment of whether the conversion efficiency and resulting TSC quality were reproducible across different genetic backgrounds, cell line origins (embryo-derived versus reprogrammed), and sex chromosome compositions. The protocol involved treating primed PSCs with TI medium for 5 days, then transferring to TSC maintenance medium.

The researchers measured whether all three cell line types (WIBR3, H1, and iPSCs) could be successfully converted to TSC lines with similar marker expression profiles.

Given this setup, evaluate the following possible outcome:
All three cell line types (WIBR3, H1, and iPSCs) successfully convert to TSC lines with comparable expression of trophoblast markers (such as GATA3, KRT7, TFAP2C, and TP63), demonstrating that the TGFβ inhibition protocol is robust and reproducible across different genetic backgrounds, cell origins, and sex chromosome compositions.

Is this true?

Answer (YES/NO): YES